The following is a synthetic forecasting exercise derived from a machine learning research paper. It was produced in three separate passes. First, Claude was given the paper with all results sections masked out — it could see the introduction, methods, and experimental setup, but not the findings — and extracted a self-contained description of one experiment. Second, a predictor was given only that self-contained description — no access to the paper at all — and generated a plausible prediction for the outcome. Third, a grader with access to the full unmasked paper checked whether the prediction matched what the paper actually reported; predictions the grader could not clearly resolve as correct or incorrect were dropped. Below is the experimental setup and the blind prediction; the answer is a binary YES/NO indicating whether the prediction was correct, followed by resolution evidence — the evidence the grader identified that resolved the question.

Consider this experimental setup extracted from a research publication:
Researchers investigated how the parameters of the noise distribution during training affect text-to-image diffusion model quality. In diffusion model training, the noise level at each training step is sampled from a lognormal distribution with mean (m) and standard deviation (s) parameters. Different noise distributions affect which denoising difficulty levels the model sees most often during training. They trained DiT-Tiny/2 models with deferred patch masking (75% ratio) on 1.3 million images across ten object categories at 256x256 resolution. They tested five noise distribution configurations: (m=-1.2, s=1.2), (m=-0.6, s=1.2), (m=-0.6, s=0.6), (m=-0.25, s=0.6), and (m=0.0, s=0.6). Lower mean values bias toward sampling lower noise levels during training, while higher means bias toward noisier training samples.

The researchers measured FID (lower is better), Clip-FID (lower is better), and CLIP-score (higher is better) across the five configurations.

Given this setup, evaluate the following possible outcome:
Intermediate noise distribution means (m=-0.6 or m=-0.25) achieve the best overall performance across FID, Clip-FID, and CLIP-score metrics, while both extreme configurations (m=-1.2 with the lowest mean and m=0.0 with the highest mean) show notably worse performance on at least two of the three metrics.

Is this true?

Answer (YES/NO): NO